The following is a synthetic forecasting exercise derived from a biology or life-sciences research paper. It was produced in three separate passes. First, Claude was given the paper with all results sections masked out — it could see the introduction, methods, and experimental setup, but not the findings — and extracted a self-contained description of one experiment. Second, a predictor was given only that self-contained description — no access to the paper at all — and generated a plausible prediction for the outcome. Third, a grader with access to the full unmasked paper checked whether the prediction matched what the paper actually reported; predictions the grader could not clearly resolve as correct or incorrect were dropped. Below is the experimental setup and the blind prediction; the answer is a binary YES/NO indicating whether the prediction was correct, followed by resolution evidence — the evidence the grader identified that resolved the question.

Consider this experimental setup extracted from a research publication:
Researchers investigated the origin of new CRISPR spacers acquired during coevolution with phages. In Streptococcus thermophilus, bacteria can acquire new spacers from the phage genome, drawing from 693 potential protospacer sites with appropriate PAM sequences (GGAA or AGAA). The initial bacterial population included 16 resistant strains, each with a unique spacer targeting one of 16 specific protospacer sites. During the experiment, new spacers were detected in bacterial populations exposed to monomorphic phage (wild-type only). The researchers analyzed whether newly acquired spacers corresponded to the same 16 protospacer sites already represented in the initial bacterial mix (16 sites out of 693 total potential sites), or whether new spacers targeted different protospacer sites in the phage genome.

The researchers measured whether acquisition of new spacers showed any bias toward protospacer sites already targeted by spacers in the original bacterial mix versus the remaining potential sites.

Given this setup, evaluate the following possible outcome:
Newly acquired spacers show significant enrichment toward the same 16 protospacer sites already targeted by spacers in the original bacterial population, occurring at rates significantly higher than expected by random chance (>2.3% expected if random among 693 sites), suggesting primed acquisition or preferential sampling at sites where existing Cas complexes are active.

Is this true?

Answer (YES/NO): NO